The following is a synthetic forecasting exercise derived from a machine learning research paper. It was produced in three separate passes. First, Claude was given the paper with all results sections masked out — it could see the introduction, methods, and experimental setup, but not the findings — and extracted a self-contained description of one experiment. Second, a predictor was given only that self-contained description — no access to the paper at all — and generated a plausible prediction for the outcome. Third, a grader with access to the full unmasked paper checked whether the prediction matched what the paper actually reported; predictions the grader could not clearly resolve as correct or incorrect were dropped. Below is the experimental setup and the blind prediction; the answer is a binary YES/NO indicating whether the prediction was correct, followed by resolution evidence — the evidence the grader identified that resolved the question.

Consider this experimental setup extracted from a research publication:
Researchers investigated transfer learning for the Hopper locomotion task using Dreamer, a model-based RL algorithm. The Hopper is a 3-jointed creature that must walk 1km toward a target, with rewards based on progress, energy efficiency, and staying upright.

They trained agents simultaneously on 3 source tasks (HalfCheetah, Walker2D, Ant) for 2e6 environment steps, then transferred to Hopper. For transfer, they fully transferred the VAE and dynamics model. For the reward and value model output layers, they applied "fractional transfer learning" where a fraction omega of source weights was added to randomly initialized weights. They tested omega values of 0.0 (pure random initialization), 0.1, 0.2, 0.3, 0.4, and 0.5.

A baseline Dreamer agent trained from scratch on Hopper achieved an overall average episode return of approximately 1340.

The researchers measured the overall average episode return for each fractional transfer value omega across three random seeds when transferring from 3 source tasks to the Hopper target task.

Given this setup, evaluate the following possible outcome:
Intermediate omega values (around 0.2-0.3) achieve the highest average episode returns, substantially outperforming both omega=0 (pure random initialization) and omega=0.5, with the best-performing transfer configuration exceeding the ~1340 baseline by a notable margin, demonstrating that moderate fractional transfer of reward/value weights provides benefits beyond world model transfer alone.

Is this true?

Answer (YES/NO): NO